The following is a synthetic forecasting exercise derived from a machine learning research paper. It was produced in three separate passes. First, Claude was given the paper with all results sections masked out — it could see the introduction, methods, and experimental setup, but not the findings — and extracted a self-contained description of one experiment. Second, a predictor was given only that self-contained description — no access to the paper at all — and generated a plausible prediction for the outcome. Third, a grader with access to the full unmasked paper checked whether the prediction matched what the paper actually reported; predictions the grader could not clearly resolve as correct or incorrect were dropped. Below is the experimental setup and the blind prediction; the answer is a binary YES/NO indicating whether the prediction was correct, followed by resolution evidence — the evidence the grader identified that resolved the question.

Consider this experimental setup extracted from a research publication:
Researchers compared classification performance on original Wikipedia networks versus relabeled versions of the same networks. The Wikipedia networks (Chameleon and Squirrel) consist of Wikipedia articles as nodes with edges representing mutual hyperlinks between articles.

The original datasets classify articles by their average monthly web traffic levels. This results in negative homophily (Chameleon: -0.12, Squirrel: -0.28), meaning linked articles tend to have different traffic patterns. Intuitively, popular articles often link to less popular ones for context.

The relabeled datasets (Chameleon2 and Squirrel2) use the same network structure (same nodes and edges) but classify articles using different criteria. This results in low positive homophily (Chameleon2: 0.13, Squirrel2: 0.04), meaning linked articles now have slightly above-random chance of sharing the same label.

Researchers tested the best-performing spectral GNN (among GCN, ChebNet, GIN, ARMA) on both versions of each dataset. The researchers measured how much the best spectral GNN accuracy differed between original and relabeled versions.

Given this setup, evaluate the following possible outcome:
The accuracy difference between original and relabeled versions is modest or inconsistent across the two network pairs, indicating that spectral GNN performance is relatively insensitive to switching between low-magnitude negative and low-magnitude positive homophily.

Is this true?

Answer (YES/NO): NO